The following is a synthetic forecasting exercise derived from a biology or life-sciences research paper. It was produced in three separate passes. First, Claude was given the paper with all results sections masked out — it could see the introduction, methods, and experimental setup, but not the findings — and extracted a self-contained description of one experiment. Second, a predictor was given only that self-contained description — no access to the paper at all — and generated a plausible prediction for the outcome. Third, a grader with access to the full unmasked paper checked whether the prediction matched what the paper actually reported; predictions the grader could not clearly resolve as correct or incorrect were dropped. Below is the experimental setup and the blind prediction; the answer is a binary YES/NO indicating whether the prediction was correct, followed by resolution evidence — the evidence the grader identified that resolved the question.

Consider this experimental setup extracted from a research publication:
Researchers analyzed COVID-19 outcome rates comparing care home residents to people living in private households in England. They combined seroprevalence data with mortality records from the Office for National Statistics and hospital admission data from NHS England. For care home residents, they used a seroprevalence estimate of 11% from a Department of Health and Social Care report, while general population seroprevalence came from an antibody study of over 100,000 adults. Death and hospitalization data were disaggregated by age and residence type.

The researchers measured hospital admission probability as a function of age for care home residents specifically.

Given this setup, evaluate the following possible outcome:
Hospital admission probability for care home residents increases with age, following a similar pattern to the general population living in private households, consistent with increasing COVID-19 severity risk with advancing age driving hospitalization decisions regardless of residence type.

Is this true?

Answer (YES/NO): NO